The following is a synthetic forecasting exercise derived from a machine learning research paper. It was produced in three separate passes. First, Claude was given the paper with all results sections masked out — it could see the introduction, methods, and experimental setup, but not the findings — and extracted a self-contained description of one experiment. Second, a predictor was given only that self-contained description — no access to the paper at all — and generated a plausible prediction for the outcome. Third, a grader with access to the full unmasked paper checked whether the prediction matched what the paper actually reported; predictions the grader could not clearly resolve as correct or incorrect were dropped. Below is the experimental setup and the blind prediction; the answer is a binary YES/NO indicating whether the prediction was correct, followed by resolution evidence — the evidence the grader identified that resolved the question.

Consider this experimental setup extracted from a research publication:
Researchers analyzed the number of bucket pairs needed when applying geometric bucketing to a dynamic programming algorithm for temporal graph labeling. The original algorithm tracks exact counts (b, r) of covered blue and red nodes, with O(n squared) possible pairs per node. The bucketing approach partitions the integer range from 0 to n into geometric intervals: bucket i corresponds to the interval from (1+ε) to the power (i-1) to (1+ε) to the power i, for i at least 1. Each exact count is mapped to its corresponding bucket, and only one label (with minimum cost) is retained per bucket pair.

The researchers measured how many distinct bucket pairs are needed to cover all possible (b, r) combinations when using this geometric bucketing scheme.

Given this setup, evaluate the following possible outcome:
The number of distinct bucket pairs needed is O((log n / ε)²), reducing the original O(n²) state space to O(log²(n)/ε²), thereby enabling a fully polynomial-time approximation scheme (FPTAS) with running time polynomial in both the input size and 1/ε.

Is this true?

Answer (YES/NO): NO